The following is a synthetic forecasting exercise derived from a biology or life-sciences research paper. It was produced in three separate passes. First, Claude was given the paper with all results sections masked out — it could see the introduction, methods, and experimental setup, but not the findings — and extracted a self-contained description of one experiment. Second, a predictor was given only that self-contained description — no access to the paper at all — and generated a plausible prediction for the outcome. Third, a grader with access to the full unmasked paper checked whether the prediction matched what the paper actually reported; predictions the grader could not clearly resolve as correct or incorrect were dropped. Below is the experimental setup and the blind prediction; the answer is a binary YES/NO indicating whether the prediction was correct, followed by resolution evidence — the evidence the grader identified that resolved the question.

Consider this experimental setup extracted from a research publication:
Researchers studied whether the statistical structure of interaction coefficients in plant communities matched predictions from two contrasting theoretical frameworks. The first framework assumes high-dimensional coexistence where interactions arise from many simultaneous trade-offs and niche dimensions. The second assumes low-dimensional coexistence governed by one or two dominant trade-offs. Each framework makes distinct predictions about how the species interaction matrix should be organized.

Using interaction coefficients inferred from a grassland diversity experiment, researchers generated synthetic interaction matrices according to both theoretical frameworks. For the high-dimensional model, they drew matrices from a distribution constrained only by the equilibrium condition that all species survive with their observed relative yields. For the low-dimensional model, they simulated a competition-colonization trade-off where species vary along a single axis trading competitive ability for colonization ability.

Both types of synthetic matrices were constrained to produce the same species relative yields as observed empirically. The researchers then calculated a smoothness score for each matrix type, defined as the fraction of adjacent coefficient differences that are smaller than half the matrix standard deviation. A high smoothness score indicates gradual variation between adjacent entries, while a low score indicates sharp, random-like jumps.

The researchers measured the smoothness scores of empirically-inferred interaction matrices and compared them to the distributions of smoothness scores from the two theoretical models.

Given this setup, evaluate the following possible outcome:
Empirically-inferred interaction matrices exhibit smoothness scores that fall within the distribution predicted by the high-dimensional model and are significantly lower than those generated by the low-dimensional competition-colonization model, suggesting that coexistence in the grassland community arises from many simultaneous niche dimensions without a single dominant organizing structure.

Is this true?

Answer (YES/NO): YES